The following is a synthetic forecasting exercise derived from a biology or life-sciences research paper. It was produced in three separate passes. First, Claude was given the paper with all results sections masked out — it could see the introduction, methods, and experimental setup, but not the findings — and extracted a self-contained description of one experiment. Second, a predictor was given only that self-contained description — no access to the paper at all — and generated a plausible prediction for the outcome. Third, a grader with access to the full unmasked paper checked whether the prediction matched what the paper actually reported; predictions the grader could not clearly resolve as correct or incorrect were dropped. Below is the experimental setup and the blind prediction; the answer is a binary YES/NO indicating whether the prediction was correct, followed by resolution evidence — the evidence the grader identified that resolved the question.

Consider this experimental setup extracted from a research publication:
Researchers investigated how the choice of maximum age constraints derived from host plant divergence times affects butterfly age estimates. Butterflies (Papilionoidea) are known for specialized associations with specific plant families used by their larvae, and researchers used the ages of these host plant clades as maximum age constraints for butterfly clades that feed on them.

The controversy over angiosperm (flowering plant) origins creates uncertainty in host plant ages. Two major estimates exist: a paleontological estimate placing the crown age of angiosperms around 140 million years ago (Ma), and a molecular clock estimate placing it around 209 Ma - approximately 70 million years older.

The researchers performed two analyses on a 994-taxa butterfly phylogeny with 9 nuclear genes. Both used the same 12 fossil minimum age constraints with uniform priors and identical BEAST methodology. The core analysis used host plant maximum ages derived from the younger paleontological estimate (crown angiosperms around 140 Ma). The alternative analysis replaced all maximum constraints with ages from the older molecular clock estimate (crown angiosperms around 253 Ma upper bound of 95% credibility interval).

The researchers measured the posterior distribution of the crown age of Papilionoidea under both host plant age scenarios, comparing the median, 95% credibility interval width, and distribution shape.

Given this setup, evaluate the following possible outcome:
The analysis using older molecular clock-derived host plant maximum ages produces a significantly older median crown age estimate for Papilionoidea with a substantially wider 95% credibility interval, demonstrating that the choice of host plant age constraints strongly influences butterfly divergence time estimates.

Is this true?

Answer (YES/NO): NO